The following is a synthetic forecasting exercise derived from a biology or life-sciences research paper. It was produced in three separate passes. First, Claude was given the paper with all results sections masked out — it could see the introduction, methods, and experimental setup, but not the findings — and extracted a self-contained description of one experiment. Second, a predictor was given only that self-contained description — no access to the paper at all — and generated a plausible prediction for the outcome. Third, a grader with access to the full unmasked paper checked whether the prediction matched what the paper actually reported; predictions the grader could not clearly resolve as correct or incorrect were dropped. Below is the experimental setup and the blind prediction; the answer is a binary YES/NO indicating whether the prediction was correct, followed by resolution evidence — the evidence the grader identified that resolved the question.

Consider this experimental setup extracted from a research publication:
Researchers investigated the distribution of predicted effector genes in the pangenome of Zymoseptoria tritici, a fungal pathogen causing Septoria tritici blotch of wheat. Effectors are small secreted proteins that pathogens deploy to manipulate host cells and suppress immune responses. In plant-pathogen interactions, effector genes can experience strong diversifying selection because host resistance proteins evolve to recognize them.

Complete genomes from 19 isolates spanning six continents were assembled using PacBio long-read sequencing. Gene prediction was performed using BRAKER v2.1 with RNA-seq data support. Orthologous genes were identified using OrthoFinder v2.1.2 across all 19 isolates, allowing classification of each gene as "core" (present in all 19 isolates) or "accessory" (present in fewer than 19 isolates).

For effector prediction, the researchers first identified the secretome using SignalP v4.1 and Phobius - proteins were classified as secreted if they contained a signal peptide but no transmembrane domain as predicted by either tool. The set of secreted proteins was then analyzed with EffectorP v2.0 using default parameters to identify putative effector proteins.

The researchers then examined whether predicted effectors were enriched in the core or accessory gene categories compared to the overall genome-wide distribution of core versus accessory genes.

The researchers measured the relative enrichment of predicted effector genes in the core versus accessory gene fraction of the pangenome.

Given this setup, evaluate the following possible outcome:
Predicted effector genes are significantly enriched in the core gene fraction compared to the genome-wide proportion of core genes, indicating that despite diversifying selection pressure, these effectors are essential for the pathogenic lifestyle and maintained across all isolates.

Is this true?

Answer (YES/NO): NO